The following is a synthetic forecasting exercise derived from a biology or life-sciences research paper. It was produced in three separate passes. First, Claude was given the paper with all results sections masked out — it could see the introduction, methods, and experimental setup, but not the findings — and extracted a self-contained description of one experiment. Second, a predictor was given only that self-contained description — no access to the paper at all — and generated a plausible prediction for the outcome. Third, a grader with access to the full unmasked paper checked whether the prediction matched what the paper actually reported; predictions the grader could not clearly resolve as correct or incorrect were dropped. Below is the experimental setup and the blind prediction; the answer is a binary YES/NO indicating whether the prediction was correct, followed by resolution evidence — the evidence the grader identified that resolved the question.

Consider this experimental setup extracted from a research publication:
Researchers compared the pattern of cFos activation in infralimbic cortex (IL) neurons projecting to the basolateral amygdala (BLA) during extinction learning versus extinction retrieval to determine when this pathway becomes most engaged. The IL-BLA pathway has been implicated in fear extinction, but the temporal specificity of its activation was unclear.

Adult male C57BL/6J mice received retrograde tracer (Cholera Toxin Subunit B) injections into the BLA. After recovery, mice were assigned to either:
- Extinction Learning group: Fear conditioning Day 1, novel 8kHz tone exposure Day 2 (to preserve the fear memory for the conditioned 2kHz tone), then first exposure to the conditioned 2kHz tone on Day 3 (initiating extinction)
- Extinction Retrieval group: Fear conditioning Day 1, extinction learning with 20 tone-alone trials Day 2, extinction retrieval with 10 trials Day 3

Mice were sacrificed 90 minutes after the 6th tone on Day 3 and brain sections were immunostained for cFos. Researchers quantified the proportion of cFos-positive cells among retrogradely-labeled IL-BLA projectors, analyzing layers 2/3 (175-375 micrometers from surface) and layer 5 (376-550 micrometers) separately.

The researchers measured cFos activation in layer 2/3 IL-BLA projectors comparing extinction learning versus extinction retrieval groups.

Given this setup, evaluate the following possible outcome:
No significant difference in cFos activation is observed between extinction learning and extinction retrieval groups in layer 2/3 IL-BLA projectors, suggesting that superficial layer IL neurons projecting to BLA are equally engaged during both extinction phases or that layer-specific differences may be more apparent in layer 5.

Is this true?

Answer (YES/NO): NO